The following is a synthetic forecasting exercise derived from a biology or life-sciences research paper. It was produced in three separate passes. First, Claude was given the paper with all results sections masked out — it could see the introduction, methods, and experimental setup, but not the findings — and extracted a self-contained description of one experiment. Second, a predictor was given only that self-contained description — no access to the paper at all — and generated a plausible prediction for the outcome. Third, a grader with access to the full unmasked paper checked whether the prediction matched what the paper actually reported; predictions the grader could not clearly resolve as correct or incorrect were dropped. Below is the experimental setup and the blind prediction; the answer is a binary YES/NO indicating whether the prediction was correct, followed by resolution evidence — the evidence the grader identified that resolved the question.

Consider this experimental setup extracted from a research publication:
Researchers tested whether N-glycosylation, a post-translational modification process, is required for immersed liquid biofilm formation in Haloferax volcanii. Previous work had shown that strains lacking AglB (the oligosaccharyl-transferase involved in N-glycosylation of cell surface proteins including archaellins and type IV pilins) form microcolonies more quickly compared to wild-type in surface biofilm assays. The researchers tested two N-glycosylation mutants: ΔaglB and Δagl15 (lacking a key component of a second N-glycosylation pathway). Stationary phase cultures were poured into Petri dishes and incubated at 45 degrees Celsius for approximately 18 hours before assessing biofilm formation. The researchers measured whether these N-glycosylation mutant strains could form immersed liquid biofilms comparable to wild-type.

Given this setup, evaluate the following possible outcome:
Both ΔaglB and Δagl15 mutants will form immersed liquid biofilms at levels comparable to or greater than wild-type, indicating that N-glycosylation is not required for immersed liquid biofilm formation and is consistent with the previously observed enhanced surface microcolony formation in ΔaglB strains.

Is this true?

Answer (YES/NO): YES